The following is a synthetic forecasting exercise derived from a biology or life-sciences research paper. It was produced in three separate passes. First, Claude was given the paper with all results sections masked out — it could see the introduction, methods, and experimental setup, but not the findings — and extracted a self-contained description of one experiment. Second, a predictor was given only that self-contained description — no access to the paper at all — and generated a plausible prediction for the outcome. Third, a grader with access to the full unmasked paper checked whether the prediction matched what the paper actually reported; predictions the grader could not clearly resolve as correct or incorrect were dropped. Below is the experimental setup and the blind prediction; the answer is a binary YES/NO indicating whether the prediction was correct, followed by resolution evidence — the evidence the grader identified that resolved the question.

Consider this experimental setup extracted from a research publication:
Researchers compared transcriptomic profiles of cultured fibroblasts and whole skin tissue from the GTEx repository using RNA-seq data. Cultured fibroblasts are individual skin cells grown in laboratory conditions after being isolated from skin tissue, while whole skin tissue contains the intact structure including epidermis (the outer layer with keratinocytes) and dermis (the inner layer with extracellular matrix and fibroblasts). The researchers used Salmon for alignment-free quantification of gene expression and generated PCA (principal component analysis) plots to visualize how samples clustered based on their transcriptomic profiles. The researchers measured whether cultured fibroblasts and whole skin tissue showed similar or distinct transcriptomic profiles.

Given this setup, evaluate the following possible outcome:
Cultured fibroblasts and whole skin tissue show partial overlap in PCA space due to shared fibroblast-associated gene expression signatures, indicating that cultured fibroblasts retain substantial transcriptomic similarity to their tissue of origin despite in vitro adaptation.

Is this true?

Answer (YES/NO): NO